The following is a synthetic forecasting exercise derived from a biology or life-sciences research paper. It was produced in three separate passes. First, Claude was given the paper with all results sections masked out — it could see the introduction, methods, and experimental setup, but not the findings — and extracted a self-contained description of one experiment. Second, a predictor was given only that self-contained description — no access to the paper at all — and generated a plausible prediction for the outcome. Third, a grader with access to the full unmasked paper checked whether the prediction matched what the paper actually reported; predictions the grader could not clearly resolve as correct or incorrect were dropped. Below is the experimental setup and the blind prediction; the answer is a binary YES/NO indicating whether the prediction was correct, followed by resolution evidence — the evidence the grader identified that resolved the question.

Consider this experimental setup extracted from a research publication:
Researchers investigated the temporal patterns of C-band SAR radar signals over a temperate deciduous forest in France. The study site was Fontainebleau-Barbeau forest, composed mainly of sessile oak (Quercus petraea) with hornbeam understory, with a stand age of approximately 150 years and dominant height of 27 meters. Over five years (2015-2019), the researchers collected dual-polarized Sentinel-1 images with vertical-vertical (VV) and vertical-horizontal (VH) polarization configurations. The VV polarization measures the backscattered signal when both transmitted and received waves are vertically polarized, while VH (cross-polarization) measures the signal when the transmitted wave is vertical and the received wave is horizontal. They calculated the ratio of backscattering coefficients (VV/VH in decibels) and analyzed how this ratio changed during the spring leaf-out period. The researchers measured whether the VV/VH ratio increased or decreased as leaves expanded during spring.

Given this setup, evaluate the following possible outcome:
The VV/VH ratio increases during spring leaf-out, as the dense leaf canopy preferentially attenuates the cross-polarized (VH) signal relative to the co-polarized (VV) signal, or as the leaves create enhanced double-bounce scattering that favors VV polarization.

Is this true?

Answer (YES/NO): YES